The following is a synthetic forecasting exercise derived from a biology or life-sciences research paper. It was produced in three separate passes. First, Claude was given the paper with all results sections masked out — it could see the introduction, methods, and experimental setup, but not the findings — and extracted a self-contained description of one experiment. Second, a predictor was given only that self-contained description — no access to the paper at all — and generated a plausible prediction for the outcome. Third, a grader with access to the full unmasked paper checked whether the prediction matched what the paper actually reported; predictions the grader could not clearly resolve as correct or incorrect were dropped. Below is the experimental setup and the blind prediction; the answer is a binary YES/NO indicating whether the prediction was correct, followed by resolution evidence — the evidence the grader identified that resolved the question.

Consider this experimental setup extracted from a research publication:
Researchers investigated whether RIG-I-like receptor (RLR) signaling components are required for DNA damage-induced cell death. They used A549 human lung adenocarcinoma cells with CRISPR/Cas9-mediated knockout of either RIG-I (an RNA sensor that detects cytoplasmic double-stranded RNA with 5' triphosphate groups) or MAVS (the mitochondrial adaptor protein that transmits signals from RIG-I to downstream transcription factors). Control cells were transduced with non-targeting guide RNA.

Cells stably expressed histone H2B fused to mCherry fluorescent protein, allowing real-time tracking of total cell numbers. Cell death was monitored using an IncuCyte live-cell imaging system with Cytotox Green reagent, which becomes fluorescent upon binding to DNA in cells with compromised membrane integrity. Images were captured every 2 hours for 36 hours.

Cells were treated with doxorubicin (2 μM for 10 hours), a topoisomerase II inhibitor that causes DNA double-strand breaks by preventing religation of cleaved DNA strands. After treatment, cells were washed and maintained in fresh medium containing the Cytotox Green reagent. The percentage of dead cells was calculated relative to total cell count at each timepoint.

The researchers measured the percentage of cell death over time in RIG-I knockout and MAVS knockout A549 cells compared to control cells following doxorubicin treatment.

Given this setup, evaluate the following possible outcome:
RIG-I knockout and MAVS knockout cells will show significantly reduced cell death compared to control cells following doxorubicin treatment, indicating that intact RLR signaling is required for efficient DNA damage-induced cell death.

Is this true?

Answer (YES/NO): YES